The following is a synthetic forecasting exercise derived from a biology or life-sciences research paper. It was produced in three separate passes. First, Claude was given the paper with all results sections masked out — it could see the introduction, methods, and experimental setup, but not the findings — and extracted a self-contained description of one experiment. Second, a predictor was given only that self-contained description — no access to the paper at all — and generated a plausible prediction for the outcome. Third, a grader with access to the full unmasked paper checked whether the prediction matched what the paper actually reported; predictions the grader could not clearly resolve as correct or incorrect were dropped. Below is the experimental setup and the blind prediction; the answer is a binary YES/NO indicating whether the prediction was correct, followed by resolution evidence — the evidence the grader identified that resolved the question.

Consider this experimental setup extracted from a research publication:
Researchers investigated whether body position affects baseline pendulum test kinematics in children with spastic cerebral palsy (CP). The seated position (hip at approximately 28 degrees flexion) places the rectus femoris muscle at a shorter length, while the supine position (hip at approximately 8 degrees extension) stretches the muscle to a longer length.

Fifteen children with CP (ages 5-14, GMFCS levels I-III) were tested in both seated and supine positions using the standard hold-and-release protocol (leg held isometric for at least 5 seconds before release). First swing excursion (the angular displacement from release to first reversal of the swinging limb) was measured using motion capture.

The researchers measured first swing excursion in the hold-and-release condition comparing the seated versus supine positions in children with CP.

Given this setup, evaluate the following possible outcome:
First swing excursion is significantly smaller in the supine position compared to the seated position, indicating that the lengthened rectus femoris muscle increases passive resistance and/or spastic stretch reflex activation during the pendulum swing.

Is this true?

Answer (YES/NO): NO